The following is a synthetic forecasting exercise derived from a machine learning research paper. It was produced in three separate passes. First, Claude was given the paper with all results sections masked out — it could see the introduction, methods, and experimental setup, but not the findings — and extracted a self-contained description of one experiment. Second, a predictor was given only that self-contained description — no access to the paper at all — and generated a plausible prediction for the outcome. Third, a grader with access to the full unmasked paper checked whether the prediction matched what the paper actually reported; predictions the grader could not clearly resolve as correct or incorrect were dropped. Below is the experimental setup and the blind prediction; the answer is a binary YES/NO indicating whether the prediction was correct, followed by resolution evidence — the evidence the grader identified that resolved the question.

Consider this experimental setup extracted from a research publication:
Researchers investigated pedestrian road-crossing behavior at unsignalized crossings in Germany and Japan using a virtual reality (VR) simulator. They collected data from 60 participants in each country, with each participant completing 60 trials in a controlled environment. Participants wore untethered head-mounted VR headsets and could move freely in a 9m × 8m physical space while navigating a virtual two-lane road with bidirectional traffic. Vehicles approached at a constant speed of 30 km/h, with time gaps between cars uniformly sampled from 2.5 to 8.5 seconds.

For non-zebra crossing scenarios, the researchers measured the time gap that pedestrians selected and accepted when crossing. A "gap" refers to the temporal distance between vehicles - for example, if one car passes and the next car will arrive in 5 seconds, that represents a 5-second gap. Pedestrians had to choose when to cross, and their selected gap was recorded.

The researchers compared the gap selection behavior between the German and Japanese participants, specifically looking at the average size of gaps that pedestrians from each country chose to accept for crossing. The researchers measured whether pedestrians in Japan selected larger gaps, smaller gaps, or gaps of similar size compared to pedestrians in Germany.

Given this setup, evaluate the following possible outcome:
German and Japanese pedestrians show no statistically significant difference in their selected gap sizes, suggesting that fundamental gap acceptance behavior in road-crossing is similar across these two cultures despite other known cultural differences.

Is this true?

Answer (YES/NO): NO